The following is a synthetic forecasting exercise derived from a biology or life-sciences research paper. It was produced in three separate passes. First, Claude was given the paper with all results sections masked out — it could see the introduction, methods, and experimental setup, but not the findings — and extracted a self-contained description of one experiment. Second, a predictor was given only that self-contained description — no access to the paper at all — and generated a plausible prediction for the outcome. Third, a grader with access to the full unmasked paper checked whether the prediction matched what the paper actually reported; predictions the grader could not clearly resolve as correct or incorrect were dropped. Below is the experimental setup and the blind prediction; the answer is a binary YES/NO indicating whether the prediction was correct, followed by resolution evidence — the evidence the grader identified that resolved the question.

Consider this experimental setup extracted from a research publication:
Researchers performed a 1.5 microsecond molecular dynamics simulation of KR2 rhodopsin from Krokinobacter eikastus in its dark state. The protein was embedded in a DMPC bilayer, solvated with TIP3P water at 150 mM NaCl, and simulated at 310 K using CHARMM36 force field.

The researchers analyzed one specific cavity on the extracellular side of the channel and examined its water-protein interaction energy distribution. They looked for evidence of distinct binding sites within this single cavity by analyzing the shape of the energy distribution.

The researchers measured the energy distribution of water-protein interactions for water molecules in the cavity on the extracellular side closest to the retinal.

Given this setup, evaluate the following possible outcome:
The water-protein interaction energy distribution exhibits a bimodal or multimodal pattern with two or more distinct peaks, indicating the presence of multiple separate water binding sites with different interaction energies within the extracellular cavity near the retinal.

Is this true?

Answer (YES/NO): YES